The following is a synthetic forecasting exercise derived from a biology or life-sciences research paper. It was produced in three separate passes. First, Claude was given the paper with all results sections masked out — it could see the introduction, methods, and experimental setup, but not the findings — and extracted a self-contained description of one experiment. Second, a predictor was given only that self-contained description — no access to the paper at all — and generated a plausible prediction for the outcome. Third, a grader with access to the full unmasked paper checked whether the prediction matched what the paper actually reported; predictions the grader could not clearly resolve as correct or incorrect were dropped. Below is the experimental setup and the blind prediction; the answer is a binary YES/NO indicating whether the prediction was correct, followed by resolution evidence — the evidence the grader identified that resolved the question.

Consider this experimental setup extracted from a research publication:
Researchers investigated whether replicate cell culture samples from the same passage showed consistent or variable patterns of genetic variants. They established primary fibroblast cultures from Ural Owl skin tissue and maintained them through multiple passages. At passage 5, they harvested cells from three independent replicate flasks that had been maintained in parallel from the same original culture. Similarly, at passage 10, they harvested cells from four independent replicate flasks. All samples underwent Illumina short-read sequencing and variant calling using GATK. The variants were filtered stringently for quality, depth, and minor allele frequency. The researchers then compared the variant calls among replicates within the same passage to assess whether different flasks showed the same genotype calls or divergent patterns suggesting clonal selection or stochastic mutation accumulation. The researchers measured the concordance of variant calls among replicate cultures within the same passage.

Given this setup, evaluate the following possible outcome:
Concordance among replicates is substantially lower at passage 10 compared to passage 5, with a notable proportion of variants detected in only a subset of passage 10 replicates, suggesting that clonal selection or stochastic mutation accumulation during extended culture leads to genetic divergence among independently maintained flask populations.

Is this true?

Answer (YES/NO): NO